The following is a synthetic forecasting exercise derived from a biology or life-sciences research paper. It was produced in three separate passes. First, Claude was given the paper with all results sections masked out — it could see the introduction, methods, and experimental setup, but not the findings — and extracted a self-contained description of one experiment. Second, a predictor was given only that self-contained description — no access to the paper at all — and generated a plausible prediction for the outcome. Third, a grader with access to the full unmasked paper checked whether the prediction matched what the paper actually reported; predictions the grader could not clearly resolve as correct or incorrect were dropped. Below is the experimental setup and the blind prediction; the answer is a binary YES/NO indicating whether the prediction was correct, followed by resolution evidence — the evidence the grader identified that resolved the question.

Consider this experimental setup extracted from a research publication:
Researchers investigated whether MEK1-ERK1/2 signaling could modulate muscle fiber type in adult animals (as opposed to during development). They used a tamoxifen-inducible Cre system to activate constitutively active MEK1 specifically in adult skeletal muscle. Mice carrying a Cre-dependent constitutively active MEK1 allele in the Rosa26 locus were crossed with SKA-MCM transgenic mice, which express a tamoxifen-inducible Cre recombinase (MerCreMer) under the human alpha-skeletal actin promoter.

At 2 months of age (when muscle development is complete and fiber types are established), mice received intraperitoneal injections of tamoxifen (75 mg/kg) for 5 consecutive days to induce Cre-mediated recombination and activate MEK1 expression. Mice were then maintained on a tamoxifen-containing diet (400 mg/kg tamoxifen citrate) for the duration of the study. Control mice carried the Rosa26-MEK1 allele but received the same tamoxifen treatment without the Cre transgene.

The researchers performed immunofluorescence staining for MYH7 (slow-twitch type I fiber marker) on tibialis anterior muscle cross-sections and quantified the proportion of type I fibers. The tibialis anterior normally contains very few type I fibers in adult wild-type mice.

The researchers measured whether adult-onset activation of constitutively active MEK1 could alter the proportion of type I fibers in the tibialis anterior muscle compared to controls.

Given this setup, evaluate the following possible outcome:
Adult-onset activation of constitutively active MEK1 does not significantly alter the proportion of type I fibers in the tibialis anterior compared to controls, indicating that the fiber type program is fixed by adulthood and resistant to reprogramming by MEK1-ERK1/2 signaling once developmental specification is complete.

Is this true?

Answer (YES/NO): NO